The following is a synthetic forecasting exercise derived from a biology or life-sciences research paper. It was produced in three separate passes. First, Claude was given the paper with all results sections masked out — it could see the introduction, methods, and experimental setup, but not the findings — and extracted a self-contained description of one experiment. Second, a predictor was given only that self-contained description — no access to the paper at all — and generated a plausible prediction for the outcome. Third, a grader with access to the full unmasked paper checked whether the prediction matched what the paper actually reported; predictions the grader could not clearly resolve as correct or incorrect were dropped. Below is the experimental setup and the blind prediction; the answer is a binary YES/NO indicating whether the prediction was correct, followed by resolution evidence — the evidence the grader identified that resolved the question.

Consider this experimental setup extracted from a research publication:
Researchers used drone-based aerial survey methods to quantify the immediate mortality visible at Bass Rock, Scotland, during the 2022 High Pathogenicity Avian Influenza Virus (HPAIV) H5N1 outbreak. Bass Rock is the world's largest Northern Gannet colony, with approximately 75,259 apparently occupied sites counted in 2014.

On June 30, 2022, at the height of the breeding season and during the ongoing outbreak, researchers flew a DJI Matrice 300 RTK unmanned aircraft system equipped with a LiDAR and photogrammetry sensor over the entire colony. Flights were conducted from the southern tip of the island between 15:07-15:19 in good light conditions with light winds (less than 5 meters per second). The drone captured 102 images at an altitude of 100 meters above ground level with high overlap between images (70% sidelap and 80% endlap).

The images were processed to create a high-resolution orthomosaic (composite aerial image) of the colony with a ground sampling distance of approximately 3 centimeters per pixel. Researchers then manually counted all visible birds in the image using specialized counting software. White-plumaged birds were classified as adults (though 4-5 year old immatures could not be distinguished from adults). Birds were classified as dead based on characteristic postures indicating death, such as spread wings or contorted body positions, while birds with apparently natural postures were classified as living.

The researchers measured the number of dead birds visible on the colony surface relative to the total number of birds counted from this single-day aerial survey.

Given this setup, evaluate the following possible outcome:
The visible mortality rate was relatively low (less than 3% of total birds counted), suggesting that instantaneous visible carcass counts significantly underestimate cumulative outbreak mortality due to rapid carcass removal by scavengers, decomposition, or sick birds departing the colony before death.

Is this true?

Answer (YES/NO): NO